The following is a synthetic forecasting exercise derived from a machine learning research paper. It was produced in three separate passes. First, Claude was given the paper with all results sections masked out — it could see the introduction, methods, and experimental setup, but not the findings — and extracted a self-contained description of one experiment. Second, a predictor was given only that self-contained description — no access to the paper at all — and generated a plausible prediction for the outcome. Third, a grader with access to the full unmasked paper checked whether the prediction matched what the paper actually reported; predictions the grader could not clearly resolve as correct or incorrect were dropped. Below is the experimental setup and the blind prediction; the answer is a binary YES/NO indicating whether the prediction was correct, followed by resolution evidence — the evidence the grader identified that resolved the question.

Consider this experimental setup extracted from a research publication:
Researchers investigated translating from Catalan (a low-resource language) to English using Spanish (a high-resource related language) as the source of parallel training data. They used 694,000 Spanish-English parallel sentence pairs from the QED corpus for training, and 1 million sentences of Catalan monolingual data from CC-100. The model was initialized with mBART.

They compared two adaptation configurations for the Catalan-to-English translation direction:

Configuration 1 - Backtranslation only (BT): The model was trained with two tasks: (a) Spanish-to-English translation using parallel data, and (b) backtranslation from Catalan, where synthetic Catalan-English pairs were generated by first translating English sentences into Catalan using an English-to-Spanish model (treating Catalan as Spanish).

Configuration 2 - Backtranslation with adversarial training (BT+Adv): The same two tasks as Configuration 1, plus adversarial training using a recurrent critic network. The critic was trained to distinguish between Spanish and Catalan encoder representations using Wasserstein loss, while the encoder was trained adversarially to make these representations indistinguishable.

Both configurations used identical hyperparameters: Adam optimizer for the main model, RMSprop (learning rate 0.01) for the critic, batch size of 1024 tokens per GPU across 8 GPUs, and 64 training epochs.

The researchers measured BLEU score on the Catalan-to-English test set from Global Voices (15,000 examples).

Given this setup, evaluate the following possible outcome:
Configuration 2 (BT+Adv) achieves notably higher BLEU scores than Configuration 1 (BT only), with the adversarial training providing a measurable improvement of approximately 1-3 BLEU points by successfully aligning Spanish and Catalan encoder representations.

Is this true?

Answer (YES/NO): NO